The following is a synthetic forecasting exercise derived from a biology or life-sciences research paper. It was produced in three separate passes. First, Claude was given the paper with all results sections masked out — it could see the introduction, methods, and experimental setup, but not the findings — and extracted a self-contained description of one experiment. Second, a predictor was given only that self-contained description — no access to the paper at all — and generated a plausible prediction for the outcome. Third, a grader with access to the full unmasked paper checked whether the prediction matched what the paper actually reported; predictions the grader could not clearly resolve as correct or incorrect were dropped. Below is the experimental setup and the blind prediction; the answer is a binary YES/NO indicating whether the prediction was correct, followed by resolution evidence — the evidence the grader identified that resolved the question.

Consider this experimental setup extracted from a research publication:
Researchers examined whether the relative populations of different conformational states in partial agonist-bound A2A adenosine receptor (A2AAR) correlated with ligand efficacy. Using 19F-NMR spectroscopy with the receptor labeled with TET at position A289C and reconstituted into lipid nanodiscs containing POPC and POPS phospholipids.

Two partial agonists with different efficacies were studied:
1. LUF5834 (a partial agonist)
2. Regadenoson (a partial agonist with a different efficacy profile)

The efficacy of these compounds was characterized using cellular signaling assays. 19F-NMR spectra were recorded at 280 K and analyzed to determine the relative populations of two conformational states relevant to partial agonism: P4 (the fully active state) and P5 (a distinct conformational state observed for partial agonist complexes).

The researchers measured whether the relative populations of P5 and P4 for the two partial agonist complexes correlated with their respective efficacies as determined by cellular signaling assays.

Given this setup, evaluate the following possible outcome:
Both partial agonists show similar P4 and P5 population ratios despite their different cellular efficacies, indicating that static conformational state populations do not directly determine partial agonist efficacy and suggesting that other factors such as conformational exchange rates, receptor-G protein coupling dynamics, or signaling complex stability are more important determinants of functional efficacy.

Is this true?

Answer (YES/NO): NO